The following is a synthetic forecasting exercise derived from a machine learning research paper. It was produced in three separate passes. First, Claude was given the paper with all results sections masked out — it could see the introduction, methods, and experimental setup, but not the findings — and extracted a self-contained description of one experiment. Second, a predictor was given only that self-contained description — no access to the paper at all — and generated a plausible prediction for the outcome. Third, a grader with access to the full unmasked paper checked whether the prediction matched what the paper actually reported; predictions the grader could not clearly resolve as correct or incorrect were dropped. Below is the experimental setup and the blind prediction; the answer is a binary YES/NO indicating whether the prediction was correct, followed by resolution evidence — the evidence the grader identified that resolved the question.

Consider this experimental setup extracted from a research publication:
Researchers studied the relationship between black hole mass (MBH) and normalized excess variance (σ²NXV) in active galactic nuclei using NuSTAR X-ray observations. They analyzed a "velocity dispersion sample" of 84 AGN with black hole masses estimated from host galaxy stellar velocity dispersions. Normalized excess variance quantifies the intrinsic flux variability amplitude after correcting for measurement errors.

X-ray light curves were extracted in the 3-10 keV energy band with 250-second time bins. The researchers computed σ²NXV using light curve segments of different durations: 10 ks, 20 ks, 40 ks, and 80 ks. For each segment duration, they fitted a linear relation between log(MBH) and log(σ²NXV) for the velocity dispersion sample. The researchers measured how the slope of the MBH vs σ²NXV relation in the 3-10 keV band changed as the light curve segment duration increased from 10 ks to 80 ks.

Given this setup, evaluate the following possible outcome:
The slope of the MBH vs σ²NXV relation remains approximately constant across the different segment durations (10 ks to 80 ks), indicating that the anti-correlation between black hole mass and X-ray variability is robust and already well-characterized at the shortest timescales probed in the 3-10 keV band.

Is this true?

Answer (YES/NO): NO